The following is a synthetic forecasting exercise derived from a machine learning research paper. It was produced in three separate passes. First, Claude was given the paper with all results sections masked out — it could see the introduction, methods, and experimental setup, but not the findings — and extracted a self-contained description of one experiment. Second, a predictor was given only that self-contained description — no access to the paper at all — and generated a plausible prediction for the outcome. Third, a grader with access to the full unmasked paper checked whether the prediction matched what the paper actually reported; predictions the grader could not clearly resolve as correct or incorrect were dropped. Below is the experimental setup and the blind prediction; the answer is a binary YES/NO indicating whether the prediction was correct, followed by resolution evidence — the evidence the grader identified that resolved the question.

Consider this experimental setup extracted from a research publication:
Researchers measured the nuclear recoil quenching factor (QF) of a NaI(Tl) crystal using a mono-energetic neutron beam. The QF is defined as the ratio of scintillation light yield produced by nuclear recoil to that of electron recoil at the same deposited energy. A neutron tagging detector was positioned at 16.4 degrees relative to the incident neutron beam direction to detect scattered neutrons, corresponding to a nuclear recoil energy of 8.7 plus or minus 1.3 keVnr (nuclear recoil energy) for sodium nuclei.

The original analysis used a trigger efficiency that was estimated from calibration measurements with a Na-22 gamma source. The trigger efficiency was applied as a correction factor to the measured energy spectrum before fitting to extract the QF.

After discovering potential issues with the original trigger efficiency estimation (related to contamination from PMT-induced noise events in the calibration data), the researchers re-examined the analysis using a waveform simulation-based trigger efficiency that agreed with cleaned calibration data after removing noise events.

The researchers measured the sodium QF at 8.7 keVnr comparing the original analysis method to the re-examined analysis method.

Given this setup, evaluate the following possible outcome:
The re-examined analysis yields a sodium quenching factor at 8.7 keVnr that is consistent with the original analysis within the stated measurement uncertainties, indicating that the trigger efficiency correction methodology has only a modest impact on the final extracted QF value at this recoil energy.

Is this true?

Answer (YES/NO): NO